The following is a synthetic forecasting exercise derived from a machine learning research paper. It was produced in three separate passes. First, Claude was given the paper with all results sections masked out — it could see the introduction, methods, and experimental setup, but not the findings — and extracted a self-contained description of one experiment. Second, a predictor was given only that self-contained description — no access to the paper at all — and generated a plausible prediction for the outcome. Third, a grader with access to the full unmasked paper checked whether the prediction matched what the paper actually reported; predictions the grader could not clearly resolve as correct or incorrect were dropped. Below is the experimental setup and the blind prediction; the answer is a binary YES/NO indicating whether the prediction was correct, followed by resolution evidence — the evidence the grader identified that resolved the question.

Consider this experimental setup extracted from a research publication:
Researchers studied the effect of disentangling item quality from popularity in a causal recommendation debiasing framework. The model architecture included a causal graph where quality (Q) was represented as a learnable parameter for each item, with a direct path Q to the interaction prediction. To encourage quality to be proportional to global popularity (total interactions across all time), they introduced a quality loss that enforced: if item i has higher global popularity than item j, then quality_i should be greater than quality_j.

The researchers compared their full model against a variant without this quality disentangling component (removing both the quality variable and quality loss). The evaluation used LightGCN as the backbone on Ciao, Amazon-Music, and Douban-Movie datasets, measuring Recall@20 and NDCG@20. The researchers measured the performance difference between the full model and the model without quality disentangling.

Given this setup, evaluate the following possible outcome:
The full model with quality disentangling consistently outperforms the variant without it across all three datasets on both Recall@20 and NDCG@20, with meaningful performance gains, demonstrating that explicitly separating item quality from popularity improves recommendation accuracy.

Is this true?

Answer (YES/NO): YES